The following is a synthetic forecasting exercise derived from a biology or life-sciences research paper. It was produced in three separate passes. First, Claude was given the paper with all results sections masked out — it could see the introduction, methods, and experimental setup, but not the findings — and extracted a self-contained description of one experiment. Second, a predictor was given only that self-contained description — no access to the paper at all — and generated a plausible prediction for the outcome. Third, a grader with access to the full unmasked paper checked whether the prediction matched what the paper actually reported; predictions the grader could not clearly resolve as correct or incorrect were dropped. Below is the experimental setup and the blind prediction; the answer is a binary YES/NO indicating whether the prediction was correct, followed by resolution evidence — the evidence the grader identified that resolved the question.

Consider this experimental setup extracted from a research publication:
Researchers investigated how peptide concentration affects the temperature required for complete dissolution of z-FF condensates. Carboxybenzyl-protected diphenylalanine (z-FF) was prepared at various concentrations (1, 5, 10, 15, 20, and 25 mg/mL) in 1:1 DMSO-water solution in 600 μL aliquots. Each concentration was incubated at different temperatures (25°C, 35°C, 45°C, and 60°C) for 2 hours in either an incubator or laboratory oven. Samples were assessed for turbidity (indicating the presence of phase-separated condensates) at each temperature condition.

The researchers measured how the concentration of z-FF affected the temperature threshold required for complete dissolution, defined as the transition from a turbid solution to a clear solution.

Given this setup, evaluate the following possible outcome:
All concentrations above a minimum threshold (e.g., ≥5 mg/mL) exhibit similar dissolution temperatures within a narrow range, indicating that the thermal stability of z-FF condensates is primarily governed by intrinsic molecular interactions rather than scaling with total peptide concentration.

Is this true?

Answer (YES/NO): NO